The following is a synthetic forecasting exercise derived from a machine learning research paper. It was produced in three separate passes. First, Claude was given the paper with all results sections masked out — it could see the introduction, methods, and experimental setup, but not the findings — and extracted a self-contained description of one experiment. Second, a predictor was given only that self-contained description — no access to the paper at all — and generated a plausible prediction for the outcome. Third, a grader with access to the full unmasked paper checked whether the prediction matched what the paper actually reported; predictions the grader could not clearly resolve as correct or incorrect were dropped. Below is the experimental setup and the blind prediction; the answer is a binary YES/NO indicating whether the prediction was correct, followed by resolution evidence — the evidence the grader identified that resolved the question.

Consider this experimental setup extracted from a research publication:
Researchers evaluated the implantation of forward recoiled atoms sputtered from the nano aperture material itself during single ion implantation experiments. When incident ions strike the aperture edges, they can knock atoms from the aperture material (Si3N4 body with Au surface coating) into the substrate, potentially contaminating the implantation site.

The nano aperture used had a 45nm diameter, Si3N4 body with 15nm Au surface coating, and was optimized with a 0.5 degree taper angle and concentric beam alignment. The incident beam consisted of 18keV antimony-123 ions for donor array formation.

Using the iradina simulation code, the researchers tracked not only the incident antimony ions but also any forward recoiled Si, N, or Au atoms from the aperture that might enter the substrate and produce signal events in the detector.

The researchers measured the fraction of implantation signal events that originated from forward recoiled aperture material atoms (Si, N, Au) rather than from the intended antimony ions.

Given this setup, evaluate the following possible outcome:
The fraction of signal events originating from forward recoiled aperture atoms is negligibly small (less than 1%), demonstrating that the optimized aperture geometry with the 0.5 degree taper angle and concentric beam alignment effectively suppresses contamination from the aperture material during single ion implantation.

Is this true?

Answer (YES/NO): YES